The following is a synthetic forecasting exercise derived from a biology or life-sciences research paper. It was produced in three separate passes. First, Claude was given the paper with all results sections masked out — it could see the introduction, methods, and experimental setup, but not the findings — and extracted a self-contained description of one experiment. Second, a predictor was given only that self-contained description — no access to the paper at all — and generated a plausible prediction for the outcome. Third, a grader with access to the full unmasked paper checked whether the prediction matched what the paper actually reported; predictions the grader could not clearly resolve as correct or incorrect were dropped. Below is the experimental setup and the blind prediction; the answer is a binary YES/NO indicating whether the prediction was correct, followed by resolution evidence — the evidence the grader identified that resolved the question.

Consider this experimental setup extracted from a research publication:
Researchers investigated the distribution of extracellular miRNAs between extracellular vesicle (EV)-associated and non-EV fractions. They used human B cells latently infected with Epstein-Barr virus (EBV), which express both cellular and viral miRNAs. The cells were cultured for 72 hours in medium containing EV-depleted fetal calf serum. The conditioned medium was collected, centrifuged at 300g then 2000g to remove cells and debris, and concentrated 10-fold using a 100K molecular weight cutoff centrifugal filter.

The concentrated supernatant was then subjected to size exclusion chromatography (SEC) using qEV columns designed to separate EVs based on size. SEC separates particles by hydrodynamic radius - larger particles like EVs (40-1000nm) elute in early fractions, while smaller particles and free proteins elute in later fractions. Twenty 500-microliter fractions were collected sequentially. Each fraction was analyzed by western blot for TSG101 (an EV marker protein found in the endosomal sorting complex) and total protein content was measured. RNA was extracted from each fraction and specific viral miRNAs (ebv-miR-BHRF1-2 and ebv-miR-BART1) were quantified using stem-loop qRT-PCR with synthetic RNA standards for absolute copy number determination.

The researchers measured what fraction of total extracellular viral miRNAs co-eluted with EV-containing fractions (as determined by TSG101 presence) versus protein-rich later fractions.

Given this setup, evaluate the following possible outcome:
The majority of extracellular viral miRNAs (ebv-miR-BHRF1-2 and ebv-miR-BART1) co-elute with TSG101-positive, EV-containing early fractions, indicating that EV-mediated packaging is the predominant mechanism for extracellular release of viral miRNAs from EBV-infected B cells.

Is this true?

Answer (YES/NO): NO